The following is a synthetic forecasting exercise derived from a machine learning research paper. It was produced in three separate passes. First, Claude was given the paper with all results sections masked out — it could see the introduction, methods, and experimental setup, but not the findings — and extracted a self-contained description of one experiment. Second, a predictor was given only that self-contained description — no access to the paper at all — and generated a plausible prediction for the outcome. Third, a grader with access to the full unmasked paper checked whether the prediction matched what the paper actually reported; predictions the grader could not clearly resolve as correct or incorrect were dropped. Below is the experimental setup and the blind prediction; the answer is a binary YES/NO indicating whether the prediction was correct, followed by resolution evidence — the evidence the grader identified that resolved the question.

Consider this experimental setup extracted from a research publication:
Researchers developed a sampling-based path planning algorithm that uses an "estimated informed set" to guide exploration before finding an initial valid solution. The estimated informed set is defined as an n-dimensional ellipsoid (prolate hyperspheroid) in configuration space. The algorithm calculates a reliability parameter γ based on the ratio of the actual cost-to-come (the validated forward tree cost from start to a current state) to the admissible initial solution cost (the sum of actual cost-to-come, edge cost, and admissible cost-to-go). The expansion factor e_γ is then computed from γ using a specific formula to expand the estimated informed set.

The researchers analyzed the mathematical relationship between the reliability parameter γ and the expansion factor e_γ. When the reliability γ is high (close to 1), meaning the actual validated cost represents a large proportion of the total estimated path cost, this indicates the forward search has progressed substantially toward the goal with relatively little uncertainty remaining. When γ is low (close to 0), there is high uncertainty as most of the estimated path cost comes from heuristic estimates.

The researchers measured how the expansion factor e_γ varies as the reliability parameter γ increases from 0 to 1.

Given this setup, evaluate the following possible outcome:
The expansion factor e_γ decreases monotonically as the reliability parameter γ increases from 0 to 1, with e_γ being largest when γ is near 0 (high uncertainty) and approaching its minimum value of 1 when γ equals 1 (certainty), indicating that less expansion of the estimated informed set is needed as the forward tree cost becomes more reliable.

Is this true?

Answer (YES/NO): YES